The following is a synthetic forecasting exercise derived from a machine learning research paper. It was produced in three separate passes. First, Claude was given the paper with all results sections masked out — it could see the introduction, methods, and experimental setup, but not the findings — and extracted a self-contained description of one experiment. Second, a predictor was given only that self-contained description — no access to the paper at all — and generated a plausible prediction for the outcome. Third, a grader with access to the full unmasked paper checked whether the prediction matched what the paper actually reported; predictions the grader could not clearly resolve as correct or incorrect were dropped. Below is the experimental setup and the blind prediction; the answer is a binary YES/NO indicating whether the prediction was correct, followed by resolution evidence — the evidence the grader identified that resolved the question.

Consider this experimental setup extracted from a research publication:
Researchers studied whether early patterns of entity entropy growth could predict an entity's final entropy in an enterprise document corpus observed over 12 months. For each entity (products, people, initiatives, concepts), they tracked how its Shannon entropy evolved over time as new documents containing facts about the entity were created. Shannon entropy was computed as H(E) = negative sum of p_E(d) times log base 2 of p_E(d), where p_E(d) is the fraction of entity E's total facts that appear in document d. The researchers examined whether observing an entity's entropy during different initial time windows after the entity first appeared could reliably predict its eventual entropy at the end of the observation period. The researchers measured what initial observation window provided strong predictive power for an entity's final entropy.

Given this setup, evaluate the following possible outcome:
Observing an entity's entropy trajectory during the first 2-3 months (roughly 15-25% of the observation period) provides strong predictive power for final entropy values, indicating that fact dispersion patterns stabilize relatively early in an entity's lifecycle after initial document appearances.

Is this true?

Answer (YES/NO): NO